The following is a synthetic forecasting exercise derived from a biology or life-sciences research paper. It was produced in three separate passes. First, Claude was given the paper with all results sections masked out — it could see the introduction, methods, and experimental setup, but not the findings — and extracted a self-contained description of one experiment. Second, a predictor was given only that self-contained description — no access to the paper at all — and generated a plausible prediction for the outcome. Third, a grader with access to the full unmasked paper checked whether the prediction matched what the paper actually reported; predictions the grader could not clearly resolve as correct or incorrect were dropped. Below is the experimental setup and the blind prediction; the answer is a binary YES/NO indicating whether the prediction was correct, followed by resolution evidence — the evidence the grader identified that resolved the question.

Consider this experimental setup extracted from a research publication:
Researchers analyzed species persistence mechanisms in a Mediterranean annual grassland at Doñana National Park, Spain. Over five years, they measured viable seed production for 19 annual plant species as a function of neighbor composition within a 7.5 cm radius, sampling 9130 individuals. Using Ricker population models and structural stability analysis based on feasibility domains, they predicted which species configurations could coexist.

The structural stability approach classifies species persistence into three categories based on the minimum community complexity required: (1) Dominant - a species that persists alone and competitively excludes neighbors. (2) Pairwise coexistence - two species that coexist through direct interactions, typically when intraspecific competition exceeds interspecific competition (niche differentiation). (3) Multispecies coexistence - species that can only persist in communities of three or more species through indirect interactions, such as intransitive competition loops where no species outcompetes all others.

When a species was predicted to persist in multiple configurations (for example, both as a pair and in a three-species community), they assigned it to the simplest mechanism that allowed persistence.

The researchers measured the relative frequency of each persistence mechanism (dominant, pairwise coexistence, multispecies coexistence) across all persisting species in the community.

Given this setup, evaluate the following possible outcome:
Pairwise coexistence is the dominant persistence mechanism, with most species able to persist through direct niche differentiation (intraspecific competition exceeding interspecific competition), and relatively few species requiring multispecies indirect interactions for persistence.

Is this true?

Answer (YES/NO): YES